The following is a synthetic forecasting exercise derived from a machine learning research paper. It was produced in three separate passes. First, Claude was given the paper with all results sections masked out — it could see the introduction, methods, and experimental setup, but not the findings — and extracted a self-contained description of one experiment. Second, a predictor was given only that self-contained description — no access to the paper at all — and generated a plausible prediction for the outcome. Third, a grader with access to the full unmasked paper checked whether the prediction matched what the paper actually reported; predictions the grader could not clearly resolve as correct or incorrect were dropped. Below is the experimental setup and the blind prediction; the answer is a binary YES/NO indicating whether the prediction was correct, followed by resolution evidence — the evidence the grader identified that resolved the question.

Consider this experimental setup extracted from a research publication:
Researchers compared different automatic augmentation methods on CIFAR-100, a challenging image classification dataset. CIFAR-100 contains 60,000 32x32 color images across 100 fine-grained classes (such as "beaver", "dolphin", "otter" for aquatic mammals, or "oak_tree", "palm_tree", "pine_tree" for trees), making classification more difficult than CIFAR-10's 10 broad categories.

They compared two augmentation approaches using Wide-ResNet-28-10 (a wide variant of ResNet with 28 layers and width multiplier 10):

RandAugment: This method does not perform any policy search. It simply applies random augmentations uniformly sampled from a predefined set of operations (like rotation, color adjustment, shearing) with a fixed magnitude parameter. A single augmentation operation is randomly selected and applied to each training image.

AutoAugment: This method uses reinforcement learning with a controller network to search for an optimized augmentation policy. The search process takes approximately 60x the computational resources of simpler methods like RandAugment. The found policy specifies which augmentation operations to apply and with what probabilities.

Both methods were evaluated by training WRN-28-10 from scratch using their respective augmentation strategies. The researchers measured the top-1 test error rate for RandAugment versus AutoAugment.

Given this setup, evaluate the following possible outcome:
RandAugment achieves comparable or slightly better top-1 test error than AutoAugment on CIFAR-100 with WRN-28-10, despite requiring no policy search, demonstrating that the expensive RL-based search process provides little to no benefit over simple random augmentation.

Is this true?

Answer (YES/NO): YES